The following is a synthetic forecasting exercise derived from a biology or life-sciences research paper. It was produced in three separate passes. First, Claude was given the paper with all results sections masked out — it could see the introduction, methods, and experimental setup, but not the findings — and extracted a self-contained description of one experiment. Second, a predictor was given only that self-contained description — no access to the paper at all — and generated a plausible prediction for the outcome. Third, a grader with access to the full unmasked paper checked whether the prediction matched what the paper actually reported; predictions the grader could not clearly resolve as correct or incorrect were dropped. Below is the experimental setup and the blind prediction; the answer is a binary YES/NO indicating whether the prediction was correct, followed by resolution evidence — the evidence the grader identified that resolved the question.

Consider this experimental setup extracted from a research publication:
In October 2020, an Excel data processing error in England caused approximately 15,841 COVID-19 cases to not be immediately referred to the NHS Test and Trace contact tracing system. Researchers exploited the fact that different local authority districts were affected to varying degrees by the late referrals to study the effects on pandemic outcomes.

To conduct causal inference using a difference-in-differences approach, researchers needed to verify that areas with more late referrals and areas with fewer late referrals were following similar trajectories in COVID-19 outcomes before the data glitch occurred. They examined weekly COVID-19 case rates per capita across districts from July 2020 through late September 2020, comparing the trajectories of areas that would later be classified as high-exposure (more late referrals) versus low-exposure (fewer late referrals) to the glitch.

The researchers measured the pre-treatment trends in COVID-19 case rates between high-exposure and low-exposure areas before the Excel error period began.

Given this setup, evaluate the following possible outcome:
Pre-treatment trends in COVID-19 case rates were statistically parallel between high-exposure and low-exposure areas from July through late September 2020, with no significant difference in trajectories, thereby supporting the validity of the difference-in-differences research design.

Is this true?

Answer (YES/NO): YES